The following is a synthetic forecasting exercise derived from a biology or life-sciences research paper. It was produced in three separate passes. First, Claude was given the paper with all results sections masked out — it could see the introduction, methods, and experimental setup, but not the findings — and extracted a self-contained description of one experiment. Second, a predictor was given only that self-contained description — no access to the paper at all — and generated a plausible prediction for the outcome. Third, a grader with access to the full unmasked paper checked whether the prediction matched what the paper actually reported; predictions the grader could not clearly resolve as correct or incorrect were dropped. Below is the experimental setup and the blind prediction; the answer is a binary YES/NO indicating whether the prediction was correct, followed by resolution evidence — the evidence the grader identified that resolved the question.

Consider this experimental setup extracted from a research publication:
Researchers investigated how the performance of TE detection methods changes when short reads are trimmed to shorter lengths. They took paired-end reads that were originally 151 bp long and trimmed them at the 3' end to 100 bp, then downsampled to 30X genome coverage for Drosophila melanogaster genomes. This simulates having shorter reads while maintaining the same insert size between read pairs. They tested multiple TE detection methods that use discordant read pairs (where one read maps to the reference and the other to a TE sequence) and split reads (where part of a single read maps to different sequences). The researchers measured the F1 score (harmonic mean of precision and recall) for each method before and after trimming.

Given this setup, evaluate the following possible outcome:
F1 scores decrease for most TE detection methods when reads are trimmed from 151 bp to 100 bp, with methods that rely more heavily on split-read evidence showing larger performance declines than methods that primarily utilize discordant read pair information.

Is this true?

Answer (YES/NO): NO